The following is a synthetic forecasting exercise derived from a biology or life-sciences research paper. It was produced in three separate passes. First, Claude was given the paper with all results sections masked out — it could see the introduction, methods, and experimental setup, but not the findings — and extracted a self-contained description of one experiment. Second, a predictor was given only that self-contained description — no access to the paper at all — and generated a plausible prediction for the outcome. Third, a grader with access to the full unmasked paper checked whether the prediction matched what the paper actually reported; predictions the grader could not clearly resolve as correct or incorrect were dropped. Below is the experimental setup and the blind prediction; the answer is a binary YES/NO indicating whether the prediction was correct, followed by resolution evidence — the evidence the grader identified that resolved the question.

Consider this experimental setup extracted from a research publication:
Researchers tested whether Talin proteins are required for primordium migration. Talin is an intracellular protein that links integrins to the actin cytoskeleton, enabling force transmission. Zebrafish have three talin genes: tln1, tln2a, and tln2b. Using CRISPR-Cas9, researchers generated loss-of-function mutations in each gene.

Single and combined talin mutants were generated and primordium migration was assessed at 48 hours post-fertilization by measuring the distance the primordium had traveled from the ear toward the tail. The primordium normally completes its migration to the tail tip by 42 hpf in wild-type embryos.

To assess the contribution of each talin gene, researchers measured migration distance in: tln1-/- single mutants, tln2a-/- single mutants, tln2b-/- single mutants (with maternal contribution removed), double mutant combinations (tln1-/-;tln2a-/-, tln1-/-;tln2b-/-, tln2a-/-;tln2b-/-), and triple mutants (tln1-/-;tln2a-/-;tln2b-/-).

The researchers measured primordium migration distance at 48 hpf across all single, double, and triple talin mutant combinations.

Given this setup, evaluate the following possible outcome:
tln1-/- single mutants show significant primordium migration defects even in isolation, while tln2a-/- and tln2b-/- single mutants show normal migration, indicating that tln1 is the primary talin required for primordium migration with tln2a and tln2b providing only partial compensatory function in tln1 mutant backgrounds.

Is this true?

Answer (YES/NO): NO